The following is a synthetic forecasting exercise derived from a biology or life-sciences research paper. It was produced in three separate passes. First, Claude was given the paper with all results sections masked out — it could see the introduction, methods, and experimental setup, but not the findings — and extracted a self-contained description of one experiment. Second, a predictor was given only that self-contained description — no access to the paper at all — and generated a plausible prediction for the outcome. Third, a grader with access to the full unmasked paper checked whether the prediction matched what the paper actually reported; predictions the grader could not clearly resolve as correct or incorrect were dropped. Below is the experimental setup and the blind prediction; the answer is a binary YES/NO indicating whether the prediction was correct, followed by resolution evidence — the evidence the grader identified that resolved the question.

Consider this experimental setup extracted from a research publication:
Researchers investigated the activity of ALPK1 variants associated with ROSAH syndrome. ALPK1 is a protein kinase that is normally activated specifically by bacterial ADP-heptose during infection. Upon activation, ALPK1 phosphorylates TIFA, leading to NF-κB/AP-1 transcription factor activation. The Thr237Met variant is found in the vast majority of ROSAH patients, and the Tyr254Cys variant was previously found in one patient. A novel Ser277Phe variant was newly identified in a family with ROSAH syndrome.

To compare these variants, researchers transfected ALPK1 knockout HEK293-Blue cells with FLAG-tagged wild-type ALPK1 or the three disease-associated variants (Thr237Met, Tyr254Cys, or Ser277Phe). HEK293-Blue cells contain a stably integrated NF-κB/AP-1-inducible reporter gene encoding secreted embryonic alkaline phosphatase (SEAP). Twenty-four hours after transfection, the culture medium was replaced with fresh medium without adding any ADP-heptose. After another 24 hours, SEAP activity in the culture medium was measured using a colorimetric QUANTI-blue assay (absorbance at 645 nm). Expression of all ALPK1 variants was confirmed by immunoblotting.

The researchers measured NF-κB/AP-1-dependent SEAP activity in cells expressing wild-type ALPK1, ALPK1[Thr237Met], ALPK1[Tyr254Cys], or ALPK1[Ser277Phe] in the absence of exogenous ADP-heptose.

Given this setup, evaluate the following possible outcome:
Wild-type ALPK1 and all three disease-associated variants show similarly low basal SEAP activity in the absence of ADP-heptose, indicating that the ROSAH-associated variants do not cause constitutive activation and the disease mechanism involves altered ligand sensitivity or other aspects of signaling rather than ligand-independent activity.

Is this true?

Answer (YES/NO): NO